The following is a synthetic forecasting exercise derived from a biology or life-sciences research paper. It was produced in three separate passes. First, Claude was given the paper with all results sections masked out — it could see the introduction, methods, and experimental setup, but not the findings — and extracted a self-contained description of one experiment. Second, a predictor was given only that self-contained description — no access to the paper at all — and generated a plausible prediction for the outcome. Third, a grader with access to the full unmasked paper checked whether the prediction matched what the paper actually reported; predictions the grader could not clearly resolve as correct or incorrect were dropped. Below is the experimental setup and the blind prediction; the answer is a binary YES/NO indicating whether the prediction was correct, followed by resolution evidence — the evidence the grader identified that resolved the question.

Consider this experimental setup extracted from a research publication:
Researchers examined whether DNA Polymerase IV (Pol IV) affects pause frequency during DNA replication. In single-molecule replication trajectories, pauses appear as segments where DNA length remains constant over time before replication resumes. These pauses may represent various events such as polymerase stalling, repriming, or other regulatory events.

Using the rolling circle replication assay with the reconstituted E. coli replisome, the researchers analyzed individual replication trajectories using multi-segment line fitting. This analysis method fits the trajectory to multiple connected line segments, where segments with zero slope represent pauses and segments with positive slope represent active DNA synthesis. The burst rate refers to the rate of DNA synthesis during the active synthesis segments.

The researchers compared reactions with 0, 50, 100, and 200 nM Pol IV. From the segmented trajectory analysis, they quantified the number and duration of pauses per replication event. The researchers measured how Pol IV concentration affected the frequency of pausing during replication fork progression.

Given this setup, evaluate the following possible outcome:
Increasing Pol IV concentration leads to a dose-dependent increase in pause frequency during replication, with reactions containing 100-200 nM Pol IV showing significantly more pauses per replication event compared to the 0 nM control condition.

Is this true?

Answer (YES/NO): NO